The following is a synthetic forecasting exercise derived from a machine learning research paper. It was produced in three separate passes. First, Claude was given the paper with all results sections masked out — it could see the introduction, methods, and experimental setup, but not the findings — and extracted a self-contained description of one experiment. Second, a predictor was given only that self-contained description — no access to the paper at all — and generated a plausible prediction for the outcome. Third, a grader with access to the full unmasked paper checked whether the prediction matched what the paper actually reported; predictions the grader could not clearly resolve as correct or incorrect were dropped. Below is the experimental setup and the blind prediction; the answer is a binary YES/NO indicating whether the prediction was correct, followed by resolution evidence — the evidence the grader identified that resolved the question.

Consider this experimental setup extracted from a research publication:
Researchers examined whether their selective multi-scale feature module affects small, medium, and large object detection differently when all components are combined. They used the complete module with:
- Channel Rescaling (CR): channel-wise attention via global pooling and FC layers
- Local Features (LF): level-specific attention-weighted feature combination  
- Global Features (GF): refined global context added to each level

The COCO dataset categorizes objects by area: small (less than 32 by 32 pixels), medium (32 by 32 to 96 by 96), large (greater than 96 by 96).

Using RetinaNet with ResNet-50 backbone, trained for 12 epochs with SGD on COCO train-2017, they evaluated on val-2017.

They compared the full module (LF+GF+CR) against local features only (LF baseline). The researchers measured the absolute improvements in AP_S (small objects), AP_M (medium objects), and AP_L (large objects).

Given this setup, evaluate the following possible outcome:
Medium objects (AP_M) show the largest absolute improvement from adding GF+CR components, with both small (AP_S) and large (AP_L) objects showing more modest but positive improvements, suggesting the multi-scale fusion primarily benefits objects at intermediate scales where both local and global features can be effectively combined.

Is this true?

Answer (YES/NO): NO